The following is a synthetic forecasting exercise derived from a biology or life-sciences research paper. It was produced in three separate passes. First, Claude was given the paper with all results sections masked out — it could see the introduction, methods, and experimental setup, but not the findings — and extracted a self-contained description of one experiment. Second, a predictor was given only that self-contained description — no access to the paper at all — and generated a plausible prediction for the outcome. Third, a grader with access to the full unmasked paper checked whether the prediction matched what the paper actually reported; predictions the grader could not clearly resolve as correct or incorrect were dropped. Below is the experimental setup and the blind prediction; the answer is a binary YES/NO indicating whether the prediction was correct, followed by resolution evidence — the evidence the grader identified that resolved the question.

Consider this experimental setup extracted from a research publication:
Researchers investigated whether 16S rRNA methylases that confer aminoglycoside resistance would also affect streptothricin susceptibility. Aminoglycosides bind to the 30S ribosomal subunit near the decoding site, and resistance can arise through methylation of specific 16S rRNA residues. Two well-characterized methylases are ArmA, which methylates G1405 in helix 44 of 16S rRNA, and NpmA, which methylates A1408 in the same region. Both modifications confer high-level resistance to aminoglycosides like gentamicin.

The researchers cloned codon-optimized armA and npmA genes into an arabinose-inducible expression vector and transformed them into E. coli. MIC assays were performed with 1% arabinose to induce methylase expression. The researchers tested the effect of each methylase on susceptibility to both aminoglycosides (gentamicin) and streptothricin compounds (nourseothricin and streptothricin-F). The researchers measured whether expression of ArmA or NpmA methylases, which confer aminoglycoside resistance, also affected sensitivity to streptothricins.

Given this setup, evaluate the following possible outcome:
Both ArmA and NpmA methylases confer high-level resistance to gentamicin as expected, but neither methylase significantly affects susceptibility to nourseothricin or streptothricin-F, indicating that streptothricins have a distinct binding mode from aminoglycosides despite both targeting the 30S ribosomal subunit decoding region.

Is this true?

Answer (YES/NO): YES